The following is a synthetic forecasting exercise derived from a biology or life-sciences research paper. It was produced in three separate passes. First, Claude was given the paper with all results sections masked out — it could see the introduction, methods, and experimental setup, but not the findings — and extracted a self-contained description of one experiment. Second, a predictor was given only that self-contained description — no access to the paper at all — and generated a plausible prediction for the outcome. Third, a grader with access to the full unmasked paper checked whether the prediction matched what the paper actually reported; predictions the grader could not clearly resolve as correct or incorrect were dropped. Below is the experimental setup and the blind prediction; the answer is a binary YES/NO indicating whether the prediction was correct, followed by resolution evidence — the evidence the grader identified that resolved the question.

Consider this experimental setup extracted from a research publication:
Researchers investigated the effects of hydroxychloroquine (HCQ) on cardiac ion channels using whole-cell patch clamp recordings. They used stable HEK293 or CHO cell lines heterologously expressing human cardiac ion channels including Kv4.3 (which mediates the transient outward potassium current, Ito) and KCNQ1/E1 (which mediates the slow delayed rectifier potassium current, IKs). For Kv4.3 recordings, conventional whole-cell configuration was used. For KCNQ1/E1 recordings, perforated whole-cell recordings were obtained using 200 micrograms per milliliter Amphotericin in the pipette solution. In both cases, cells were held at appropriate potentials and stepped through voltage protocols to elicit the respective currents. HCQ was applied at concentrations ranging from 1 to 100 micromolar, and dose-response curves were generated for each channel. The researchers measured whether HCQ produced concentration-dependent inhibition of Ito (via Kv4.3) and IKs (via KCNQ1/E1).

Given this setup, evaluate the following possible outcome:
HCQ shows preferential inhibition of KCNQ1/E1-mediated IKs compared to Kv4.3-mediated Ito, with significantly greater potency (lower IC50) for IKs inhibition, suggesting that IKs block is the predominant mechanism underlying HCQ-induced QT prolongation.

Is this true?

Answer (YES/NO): NO